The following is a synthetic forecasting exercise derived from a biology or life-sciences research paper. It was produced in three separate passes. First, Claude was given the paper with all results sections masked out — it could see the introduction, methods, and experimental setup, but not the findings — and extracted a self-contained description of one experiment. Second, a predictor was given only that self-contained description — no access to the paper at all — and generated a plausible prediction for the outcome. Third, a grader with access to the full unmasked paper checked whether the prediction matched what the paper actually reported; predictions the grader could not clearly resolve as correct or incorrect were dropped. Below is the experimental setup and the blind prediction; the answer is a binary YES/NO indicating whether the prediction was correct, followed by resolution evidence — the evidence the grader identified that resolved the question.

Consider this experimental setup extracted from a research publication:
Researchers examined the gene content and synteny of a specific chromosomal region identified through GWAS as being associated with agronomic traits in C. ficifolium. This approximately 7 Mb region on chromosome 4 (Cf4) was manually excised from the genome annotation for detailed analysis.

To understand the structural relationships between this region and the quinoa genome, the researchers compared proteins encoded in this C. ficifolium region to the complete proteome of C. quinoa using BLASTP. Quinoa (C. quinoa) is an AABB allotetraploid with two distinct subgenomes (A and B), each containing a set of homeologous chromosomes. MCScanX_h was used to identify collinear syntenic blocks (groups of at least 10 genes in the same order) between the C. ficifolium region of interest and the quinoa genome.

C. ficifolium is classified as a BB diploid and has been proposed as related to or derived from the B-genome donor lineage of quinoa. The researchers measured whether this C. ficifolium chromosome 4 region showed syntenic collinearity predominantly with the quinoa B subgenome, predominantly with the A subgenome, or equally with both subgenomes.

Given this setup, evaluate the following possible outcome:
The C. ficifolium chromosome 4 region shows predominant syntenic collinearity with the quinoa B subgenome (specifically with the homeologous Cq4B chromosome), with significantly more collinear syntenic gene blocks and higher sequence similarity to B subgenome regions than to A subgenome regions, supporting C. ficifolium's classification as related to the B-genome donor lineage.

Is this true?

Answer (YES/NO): NO